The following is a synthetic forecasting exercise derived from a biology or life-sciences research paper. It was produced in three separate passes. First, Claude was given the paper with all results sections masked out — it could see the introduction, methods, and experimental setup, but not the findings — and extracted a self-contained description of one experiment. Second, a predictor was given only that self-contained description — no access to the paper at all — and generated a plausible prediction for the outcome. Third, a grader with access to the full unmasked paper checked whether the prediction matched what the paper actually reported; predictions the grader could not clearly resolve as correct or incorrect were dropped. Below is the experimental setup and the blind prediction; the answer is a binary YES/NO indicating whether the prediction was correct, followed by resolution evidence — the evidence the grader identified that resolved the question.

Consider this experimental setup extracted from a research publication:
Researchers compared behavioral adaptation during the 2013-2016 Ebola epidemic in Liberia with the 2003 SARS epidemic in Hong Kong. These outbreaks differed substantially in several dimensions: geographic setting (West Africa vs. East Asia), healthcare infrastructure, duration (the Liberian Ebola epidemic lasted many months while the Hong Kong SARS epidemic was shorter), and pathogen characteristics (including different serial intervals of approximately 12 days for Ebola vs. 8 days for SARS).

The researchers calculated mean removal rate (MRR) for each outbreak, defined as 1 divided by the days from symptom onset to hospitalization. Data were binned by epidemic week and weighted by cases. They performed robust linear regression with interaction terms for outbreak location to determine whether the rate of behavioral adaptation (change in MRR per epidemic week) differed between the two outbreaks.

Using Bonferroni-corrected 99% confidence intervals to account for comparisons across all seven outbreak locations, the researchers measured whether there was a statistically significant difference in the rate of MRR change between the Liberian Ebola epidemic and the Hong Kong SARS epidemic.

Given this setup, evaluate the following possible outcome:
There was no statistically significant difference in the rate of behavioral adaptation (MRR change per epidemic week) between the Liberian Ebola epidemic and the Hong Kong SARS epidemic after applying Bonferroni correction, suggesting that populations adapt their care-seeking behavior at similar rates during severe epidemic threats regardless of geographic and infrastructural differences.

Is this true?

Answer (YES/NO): NO